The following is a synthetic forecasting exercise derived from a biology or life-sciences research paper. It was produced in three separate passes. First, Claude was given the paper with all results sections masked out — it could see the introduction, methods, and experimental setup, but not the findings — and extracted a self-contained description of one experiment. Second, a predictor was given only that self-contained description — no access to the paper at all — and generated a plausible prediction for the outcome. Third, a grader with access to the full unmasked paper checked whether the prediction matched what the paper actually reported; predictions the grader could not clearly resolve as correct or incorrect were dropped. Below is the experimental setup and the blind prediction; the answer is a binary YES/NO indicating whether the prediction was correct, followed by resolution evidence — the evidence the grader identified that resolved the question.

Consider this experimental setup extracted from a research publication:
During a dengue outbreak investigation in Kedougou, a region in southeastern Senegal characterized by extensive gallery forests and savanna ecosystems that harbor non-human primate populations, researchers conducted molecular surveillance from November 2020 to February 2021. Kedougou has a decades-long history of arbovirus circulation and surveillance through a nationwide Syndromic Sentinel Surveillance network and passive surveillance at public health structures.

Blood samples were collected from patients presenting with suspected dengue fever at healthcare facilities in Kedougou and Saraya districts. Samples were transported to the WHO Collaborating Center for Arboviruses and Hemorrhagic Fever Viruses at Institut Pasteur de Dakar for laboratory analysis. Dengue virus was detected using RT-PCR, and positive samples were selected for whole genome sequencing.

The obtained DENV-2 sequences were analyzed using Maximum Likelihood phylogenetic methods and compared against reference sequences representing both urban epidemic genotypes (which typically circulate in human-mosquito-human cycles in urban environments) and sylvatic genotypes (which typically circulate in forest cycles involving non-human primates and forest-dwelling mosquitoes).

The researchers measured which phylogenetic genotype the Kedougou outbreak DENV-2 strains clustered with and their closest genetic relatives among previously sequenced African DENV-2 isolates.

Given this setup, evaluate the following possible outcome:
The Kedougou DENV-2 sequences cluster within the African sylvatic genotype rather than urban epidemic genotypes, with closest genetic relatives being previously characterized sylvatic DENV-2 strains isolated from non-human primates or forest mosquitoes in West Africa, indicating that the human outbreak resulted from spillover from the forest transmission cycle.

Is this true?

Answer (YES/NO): NO